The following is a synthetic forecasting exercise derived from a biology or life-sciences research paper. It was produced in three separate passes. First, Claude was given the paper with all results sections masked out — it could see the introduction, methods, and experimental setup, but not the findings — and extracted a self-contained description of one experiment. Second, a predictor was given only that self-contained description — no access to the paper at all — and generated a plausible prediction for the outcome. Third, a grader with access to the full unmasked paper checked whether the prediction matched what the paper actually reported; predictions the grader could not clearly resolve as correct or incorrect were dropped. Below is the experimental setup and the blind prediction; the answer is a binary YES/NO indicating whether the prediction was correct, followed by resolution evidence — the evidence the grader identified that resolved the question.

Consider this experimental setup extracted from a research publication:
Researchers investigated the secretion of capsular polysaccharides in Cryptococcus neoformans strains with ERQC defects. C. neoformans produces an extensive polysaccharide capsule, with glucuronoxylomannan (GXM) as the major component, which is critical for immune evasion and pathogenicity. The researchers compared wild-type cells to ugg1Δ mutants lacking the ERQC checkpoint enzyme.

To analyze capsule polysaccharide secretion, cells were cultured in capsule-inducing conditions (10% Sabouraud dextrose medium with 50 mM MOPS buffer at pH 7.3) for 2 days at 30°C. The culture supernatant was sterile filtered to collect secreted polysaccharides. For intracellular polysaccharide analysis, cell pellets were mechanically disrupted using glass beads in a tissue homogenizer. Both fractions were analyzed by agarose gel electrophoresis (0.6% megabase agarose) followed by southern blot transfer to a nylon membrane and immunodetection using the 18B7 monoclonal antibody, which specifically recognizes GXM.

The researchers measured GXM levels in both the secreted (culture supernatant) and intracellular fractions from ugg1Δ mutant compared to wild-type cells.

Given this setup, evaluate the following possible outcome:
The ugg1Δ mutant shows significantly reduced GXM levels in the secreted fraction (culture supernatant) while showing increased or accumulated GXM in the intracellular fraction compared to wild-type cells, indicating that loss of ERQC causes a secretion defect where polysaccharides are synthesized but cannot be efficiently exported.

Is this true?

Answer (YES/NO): NO